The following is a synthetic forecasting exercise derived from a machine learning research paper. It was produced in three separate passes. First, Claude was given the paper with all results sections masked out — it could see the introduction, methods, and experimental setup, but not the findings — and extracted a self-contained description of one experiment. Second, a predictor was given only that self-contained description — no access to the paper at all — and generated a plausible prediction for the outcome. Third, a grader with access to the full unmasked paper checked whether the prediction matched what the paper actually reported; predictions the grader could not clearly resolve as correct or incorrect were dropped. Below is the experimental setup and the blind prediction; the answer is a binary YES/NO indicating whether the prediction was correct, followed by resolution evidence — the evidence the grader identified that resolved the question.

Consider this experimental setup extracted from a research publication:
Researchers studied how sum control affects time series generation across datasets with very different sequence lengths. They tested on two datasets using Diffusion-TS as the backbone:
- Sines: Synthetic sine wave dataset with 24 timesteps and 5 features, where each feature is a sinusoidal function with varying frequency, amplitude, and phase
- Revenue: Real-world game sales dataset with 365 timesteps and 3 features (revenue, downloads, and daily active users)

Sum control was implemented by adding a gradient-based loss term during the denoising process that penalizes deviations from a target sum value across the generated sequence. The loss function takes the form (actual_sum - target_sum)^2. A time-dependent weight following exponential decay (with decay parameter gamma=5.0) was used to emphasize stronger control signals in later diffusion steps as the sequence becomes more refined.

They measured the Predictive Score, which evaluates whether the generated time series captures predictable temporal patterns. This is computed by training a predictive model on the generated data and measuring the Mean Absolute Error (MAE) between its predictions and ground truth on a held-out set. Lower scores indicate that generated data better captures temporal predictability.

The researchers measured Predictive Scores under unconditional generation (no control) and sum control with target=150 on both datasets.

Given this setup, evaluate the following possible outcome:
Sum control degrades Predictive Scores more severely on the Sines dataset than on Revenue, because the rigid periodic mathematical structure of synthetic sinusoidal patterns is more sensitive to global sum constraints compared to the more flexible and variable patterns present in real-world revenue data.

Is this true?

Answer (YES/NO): NO